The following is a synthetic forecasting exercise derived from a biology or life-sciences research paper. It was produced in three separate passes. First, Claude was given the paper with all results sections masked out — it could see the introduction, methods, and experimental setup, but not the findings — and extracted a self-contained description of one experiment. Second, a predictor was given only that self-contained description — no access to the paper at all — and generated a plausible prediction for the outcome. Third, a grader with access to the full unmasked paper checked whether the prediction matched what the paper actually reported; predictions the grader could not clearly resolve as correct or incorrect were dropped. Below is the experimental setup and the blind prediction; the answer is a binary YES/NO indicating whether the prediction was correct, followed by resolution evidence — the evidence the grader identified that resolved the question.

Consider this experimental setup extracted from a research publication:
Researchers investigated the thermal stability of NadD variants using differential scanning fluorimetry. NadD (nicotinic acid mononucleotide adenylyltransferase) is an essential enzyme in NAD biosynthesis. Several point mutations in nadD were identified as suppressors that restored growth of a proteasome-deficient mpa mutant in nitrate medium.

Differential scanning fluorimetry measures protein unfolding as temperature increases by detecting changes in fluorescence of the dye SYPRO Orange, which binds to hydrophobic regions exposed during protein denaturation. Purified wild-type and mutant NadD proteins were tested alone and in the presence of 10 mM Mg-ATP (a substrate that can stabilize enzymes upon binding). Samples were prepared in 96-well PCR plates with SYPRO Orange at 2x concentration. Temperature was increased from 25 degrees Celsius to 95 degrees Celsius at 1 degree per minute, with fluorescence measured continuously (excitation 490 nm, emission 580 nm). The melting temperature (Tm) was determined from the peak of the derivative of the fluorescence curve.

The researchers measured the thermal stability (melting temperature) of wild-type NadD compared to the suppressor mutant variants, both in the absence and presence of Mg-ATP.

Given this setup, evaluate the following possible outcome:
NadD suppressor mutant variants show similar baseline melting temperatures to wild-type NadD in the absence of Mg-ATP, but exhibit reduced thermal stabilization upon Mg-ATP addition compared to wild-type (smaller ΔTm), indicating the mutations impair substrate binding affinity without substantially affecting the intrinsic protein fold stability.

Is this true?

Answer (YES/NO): NO